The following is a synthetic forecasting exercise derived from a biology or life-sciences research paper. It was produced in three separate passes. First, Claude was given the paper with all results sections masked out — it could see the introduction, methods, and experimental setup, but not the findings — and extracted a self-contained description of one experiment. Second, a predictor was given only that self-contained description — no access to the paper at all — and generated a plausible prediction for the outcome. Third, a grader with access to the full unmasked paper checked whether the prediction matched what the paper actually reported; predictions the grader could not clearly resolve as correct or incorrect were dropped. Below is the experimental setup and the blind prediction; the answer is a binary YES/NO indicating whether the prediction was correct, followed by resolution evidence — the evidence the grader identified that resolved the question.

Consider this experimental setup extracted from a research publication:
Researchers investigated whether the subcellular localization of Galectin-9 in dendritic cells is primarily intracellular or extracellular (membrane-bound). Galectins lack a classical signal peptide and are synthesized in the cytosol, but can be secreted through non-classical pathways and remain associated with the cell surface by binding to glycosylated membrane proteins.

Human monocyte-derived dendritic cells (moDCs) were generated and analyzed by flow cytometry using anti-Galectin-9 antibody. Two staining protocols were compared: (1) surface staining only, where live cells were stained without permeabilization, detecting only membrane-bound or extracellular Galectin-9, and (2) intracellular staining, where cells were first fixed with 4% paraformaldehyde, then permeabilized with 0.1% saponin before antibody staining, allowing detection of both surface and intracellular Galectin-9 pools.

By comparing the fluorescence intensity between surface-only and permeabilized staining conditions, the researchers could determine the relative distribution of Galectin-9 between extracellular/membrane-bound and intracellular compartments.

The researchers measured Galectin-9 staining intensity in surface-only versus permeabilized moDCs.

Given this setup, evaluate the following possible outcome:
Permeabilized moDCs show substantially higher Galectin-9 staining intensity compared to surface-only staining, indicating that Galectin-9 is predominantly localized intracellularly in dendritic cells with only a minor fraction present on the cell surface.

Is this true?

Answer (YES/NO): YES